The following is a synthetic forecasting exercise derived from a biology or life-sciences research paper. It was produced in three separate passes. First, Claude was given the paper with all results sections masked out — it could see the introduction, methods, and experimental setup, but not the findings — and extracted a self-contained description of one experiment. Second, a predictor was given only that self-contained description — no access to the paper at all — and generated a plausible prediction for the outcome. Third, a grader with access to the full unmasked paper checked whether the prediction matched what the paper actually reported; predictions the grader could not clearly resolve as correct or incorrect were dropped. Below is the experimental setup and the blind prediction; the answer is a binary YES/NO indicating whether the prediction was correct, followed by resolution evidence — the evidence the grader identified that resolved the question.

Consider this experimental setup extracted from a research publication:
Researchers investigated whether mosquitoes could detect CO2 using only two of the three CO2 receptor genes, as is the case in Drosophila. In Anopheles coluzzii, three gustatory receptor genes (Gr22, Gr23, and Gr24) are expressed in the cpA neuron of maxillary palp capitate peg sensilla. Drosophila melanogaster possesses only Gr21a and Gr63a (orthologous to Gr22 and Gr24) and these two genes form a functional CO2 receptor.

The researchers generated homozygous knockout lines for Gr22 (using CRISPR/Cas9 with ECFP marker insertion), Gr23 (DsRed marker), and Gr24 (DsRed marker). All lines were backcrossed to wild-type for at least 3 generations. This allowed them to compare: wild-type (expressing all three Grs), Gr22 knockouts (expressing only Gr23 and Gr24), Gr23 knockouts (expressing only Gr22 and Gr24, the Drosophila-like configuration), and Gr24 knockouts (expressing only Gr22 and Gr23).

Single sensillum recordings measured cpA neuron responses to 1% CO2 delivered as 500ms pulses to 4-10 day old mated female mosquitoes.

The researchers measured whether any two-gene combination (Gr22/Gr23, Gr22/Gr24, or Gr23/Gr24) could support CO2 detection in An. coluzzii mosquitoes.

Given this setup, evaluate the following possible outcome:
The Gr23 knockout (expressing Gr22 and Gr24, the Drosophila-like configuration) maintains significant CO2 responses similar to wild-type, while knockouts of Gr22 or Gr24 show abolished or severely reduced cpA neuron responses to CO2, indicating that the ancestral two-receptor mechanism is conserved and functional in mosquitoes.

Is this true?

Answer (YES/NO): NO